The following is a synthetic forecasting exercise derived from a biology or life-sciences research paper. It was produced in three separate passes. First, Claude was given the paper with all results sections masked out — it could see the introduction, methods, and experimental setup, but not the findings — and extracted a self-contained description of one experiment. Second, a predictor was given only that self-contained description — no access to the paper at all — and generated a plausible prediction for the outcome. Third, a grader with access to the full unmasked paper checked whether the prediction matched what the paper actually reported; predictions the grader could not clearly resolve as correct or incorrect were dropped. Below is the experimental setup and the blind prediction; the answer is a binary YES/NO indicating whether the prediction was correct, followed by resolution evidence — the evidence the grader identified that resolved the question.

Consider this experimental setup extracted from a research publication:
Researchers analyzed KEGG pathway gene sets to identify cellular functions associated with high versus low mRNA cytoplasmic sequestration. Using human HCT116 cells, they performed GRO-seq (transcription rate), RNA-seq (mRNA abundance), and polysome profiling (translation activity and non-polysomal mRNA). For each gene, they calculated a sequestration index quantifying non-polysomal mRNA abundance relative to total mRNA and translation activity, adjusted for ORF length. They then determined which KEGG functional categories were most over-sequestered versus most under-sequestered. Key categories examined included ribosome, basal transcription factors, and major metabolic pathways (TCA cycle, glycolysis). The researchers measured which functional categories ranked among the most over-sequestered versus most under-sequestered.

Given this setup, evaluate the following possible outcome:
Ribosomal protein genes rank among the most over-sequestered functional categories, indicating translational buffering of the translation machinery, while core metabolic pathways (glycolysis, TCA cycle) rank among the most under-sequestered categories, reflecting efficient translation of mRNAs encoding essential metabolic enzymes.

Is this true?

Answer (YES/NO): YES